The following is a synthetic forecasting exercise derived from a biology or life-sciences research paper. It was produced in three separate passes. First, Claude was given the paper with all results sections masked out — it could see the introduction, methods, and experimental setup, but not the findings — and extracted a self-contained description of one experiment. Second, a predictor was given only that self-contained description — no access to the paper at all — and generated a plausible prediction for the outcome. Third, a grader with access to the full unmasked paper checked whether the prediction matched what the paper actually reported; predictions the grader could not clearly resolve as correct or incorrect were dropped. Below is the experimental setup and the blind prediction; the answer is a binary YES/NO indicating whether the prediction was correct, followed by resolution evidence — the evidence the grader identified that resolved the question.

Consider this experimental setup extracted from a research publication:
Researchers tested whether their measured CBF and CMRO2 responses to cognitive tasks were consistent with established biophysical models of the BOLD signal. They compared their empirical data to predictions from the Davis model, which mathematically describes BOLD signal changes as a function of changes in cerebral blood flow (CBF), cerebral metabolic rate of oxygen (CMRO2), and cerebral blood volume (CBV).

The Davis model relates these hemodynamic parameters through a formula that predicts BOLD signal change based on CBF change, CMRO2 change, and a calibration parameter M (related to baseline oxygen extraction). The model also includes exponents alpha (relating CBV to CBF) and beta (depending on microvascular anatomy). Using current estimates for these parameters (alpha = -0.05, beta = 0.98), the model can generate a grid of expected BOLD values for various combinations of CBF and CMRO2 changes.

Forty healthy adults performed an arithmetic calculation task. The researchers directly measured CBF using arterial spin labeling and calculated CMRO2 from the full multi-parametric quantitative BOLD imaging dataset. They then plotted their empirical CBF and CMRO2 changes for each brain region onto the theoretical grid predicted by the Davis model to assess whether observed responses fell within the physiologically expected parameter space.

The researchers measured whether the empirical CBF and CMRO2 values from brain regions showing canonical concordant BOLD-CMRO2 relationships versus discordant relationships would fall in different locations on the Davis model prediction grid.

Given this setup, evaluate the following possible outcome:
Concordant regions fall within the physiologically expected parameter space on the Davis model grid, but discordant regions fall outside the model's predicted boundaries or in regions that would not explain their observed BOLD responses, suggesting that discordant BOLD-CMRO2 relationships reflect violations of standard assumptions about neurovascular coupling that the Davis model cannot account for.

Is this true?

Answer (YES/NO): NO